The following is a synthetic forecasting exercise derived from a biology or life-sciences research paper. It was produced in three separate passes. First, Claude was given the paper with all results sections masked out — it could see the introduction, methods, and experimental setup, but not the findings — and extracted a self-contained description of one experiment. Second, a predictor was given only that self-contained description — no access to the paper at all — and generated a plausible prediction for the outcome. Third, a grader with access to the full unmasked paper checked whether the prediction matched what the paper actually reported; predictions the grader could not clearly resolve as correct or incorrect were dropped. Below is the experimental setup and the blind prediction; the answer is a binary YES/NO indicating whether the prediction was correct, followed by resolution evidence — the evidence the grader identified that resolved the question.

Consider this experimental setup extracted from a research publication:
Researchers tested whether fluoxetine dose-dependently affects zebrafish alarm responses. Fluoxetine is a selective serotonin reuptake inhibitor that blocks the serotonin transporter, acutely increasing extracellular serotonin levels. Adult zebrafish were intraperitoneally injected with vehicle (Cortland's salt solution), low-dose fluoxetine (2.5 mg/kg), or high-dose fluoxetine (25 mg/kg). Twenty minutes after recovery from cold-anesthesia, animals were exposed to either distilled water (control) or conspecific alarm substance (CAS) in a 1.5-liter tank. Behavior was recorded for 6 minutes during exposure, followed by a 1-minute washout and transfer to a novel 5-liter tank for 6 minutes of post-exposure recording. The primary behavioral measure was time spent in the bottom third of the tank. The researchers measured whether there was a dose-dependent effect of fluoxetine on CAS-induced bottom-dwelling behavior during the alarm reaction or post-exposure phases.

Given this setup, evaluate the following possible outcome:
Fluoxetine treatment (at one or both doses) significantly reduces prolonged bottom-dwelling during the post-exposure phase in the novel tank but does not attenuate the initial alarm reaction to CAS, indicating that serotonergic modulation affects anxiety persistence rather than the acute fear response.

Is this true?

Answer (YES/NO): NO